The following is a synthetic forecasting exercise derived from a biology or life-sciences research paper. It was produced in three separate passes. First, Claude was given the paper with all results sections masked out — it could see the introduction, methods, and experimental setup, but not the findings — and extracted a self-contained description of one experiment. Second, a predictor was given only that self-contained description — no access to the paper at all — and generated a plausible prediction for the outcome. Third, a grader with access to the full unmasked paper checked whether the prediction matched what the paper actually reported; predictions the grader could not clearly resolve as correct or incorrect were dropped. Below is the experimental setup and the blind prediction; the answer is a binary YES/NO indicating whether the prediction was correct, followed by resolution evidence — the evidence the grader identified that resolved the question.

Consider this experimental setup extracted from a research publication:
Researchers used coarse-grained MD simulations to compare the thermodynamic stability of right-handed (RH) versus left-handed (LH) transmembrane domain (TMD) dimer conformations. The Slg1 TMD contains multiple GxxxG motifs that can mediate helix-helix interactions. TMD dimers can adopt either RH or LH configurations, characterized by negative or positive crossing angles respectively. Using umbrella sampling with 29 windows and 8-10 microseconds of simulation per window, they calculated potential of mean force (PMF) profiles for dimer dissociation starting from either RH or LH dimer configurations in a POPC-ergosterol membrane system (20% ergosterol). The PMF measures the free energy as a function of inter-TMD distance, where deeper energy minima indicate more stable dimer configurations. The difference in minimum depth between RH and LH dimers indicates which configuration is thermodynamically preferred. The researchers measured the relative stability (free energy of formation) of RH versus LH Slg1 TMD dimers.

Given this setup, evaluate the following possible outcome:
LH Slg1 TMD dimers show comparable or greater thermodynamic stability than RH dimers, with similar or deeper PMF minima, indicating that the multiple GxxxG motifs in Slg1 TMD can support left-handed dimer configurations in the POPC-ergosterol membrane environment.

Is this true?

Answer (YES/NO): NO